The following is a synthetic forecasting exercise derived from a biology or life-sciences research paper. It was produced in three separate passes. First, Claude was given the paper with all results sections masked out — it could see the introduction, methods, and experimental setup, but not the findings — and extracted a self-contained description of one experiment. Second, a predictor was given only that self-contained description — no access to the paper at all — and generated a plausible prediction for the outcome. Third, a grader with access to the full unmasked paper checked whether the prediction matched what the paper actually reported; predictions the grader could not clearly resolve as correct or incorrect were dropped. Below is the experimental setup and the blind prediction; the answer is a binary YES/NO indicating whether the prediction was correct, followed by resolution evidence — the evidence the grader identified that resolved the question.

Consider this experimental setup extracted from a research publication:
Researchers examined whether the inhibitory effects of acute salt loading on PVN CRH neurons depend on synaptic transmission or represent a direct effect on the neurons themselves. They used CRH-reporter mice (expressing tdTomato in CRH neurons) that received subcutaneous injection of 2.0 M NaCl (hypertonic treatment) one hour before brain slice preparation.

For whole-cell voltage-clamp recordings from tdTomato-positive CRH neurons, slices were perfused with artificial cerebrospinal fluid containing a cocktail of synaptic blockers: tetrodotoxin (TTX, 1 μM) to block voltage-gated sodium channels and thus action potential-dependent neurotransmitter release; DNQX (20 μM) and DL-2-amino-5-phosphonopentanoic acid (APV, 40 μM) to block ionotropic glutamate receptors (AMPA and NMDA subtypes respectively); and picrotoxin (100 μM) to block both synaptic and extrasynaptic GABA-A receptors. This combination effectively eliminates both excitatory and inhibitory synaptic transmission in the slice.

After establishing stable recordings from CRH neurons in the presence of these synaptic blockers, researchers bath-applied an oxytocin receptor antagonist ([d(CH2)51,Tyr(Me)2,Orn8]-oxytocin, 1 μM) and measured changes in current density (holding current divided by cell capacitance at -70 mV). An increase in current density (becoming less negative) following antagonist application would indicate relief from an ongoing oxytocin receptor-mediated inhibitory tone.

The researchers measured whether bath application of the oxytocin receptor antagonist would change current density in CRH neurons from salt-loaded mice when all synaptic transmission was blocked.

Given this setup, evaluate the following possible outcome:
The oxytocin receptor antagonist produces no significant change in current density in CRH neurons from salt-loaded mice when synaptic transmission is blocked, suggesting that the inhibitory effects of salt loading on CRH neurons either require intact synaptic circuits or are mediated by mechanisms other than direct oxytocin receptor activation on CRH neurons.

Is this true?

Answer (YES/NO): NO